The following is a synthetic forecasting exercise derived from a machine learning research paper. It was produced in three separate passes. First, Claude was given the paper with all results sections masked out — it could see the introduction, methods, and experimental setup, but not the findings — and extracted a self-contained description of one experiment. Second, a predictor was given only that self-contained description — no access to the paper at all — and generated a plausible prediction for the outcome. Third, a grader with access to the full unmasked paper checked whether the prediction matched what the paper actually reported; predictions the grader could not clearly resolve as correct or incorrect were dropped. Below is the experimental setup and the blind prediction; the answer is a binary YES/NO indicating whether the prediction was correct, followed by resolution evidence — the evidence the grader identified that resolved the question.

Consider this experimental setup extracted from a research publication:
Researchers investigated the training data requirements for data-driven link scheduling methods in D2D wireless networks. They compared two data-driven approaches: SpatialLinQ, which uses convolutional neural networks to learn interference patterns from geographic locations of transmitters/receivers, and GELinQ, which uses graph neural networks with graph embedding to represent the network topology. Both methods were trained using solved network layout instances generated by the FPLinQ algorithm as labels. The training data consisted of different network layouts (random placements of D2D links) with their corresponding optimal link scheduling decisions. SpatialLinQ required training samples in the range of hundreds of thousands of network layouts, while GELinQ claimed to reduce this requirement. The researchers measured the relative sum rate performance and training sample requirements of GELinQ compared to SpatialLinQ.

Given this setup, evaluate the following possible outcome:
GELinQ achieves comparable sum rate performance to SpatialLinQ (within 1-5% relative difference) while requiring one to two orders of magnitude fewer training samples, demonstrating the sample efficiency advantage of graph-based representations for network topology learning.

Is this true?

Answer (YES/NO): NO